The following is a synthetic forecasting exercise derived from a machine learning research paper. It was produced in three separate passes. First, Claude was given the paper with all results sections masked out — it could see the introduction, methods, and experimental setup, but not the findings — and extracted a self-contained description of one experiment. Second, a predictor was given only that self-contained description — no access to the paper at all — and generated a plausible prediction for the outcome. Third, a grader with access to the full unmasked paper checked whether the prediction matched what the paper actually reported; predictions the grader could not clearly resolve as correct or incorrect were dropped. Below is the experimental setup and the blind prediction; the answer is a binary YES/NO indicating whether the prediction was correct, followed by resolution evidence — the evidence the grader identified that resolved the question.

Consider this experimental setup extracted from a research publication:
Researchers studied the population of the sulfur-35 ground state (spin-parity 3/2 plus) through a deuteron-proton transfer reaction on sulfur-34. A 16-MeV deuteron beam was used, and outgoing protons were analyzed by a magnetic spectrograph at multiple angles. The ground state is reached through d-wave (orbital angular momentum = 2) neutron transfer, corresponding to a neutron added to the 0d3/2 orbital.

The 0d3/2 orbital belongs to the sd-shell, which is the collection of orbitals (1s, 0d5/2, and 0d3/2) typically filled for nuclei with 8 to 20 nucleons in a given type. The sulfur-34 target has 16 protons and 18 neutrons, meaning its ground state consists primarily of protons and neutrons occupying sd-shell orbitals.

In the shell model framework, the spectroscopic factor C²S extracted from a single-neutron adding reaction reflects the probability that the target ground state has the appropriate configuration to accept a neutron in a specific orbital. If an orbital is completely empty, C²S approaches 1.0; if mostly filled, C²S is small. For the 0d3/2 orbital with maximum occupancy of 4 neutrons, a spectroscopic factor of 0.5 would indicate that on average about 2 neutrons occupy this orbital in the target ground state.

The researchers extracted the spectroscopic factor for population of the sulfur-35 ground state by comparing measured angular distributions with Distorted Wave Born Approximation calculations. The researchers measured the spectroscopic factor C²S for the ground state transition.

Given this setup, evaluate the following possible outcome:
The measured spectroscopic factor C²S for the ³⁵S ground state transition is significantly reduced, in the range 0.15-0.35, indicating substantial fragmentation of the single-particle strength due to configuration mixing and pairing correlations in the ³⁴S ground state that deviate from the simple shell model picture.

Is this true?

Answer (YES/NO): NO